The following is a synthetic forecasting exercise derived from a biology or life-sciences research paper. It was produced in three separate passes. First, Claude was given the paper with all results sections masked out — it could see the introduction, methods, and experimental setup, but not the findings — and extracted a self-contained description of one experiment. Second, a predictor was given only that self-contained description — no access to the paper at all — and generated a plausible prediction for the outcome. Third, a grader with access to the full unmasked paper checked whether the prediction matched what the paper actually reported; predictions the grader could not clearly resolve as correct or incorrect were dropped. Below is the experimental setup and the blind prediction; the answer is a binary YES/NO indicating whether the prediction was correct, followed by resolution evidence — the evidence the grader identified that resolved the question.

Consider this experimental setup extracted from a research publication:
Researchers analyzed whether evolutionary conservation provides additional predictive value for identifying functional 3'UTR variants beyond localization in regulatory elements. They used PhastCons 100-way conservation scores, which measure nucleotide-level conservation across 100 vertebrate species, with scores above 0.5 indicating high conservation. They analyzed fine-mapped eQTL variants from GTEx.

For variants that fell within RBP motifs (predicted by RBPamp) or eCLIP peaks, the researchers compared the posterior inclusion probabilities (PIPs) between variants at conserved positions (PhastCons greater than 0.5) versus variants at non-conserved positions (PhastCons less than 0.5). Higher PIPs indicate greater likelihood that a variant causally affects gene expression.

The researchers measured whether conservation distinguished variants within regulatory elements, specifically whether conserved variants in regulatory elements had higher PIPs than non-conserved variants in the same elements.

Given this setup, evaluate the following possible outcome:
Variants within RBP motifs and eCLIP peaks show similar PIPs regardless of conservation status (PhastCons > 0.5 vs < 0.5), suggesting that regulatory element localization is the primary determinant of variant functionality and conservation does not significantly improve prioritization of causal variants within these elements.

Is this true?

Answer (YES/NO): NO